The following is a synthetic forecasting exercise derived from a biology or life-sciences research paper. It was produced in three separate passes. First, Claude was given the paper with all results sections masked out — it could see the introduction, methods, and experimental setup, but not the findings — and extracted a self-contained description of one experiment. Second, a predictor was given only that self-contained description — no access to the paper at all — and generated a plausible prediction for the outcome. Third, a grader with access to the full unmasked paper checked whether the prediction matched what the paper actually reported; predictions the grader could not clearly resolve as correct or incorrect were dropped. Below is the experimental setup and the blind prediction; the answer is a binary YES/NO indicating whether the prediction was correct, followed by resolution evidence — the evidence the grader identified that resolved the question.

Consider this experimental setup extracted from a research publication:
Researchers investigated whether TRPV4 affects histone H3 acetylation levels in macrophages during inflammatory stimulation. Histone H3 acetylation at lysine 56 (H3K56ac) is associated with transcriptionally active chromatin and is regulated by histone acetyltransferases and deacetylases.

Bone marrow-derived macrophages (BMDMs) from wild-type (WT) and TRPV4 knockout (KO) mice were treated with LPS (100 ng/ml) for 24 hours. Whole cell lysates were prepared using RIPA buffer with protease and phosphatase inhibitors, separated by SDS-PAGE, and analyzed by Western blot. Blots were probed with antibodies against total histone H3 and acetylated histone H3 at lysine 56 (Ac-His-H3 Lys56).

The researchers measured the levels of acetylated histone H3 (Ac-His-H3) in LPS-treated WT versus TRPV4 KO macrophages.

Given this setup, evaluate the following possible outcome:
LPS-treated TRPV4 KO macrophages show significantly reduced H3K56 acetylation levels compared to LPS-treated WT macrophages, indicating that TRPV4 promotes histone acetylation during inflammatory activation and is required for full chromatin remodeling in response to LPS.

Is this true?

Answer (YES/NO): NO